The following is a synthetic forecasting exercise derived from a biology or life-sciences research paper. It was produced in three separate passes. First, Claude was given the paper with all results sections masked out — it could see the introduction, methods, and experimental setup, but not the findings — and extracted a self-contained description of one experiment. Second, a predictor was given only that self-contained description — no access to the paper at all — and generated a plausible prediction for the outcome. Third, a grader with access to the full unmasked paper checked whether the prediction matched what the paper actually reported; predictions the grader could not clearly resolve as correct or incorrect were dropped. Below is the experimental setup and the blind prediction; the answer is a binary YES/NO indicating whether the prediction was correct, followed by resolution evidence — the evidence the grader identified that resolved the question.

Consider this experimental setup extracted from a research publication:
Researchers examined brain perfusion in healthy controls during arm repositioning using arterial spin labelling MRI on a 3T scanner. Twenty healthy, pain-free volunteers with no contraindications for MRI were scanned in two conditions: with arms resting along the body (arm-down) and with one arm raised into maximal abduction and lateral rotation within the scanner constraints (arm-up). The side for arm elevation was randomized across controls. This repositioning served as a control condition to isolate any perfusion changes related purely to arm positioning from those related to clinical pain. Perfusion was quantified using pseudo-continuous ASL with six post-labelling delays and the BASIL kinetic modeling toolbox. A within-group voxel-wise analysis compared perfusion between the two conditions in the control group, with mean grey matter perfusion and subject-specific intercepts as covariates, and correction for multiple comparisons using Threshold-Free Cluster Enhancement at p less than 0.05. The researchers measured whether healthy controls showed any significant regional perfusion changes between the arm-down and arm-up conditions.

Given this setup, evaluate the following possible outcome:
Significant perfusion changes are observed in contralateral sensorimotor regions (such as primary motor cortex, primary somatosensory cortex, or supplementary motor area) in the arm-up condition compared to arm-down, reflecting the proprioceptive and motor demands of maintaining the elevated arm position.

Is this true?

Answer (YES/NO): NO